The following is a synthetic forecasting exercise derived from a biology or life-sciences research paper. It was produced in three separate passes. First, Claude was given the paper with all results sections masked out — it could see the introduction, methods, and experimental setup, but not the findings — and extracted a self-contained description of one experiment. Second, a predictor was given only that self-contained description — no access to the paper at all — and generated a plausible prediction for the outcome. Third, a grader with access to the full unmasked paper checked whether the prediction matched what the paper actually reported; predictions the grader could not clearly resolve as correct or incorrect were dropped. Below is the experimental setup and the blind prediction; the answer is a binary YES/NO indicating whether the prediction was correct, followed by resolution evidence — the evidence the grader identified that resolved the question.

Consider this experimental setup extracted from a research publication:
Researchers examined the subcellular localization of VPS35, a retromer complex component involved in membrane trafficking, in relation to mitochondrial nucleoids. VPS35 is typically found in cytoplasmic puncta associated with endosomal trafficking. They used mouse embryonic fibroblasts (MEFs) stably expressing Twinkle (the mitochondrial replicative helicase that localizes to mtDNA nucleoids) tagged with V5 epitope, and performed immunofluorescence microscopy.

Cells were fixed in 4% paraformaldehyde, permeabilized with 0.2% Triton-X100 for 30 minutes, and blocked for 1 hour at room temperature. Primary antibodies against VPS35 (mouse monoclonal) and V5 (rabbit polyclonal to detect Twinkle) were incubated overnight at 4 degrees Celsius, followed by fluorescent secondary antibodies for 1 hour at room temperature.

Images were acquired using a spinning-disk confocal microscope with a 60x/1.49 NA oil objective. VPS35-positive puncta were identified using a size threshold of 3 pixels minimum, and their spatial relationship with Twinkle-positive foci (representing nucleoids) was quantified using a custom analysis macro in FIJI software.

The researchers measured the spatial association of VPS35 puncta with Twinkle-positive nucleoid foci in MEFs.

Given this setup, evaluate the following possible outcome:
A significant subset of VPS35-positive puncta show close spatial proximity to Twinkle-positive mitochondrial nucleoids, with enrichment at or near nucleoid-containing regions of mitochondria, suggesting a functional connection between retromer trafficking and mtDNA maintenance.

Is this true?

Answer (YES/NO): YES